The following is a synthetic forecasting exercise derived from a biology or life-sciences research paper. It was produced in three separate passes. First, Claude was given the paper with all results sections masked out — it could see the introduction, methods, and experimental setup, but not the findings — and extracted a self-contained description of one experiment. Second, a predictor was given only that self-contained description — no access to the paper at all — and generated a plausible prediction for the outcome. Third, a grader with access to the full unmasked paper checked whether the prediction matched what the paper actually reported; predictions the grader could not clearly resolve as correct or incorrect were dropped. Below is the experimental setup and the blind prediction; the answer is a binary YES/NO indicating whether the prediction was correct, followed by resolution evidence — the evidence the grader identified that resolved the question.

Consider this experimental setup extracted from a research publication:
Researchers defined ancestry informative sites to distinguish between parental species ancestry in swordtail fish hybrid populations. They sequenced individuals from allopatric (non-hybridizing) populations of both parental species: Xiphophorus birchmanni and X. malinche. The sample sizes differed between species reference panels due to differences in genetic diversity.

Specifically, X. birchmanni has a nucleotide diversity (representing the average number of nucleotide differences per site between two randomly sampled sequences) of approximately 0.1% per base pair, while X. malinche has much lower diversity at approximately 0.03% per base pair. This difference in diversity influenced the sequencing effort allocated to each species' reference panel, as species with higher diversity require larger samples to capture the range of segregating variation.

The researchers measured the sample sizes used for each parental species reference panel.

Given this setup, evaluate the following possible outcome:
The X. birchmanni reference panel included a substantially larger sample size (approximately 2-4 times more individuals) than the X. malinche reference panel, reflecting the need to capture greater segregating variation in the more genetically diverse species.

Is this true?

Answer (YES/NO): NO